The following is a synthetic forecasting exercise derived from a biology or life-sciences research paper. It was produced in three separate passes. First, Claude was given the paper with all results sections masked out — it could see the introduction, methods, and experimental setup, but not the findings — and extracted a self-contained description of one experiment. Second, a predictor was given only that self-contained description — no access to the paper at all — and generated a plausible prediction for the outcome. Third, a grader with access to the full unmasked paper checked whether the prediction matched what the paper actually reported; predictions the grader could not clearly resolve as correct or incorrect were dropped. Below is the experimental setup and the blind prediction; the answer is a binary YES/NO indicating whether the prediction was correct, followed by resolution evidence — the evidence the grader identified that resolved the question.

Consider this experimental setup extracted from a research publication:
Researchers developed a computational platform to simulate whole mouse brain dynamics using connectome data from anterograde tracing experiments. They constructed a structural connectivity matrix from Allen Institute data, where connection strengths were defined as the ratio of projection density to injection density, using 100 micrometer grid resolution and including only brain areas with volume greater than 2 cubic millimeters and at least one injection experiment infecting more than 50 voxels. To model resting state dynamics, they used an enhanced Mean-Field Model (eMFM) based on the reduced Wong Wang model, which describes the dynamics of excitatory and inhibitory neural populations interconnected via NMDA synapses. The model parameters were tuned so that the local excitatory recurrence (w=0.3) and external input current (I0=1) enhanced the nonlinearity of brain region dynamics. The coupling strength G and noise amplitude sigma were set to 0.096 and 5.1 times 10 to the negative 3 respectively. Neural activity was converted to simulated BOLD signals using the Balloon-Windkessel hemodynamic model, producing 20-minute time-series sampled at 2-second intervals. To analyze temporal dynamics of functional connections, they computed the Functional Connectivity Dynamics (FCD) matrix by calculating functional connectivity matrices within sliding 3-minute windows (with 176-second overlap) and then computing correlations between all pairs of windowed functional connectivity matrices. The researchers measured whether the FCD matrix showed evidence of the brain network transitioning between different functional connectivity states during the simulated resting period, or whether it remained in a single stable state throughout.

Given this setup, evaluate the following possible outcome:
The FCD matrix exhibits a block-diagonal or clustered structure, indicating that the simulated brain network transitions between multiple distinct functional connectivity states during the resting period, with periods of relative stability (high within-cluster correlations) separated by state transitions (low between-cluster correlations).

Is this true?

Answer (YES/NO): YES